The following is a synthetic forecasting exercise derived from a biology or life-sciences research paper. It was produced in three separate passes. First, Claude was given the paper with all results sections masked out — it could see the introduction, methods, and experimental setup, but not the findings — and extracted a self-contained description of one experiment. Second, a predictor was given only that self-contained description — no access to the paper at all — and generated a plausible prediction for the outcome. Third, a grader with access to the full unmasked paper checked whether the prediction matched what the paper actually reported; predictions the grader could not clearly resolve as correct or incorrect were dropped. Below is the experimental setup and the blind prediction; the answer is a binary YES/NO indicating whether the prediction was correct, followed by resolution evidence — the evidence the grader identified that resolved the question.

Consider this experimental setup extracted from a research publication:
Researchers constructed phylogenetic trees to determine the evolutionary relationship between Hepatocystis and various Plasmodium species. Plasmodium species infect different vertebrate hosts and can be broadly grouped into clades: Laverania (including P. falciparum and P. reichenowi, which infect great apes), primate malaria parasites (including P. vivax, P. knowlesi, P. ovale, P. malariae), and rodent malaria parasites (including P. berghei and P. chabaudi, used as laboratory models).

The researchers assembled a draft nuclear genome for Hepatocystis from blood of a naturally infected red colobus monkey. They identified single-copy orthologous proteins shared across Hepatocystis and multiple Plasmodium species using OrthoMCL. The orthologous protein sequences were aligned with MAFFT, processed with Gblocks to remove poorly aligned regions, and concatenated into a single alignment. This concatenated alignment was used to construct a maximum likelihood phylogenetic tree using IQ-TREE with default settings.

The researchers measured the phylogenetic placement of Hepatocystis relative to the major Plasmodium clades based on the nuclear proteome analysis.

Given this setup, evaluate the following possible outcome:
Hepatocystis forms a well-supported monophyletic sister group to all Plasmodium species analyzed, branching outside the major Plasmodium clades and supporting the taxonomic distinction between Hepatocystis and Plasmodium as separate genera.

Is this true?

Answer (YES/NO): NO